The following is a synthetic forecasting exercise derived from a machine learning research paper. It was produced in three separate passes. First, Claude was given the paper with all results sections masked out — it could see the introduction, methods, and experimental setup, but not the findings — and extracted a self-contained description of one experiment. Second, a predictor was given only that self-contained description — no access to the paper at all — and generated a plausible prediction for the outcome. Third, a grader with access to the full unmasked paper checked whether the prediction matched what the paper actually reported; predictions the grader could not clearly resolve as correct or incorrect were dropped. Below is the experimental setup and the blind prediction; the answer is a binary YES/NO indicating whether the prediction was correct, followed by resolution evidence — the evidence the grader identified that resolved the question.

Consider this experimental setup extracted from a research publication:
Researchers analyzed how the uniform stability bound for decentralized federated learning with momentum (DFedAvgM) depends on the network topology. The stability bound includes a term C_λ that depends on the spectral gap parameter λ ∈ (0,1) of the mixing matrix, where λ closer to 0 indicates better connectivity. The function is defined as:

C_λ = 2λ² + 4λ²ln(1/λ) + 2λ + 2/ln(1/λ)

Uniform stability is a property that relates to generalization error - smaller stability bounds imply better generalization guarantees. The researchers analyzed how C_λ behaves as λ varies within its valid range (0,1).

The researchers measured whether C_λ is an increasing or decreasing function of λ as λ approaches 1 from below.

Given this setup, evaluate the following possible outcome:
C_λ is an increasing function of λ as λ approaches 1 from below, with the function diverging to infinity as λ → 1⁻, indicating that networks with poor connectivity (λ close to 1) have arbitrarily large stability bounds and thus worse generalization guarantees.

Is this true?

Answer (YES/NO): YES